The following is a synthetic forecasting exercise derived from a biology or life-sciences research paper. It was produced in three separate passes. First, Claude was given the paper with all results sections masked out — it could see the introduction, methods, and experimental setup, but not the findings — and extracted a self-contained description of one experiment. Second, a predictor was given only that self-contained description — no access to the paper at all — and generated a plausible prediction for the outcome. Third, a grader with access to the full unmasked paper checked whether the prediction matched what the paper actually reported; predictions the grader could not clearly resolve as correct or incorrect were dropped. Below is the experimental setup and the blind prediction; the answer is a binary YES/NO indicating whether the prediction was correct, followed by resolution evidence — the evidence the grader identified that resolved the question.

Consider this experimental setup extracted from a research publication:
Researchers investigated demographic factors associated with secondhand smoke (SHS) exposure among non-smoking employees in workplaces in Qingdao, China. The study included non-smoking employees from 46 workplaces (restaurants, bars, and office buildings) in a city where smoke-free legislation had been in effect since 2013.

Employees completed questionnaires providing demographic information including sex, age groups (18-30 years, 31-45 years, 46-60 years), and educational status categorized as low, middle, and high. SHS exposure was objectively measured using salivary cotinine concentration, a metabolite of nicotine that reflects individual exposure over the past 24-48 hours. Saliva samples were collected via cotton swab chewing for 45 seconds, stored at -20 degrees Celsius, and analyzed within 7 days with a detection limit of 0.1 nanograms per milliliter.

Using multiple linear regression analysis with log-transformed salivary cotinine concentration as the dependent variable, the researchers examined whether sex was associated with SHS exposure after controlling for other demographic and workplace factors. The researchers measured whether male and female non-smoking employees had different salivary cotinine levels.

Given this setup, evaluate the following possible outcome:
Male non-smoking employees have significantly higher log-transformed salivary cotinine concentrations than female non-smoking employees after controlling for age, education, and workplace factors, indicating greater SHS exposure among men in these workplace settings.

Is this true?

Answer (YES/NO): NO